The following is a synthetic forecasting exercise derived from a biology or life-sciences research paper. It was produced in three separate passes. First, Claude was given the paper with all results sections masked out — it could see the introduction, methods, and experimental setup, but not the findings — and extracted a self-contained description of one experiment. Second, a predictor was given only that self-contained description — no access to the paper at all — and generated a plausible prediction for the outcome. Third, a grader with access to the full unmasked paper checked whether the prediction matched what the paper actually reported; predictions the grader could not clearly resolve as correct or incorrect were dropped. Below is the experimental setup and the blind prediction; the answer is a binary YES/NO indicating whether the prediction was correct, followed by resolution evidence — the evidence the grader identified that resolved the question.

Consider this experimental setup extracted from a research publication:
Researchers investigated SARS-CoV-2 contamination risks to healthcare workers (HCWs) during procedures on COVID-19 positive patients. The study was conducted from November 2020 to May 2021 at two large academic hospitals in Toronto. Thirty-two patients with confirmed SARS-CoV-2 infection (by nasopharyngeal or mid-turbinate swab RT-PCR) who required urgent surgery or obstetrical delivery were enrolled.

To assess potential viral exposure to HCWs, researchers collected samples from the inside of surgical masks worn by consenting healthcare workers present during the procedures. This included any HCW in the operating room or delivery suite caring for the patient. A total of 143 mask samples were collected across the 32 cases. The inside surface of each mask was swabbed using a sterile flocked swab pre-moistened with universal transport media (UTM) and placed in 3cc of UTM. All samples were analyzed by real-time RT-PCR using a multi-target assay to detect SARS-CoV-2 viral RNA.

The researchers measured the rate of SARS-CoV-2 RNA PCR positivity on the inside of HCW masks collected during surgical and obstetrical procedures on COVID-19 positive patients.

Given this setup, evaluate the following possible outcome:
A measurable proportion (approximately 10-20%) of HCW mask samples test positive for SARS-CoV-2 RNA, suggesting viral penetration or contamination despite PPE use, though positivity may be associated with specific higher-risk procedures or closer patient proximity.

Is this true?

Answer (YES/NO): NO